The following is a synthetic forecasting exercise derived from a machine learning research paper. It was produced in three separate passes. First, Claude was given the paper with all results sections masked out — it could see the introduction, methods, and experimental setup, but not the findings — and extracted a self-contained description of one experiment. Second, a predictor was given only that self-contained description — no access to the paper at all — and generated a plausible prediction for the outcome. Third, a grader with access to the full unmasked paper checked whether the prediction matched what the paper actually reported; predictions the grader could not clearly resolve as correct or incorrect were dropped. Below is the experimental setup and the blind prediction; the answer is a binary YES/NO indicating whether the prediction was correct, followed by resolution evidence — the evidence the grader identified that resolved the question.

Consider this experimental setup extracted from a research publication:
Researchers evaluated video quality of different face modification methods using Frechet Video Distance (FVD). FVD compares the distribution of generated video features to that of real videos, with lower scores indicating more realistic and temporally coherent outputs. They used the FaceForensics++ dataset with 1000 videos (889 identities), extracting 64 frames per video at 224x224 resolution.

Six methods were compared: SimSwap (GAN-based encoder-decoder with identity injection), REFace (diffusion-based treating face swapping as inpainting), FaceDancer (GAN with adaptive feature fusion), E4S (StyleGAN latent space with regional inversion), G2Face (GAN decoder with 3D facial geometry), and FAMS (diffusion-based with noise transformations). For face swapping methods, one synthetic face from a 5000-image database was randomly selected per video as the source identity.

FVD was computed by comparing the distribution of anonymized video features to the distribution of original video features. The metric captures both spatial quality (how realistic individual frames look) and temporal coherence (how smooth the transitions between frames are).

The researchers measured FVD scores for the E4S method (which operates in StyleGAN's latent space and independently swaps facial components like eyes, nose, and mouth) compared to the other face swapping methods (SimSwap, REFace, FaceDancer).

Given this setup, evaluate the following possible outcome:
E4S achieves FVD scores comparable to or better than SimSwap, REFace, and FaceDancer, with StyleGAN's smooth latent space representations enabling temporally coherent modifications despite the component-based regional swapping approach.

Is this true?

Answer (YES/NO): NO